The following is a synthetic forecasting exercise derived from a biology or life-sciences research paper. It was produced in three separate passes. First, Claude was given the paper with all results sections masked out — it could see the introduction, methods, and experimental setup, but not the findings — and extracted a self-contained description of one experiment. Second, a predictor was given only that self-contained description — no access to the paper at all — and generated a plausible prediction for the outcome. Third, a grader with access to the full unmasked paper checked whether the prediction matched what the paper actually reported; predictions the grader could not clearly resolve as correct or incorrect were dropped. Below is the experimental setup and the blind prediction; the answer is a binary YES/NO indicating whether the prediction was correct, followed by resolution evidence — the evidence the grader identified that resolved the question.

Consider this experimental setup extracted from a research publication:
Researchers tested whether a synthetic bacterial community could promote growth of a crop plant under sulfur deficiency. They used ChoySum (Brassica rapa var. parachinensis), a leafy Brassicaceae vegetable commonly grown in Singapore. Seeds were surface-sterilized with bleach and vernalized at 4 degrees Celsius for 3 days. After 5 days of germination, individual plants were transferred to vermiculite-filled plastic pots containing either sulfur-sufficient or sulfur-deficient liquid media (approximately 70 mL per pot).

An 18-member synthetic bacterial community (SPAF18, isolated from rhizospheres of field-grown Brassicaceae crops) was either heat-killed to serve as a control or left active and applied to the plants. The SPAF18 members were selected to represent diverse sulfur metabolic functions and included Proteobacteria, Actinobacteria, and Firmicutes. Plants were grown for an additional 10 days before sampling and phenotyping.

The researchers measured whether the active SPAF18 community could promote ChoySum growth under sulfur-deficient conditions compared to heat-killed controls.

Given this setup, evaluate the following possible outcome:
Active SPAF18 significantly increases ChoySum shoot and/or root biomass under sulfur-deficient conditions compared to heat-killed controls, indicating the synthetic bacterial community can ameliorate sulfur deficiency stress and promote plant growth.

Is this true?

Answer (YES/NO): YES